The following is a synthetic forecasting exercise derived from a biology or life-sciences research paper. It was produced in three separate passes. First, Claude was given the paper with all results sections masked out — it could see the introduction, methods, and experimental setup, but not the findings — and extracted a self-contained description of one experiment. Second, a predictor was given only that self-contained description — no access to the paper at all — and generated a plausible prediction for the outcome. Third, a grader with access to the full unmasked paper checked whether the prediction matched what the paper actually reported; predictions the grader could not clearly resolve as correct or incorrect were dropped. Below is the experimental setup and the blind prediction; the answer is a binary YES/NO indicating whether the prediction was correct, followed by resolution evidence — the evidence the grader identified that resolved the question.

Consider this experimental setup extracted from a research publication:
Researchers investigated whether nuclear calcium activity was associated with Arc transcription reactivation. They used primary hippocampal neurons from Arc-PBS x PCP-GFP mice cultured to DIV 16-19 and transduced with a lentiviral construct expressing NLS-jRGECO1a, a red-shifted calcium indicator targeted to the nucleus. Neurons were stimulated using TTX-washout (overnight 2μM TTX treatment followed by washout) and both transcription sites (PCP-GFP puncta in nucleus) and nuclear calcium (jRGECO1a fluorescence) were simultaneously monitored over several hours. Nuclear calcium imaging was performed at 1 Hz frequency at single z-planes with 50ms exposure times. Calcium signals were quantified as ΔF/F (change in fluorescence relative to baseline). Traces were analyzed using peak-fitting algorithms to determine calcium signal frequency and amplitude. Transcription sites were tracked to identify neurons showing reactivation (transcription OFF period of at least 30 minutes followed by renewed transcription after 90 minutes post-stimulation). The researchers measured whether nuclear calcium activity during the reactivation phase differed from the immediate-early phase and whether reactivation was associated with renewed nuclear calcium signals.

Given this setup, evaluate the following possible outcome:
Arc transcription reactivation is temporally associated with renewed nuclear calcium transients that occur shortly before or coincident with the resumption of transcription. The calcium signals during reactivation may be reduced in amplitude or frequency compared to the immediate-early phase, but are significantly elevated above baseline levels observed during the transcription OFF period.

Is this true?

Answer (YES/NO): NO